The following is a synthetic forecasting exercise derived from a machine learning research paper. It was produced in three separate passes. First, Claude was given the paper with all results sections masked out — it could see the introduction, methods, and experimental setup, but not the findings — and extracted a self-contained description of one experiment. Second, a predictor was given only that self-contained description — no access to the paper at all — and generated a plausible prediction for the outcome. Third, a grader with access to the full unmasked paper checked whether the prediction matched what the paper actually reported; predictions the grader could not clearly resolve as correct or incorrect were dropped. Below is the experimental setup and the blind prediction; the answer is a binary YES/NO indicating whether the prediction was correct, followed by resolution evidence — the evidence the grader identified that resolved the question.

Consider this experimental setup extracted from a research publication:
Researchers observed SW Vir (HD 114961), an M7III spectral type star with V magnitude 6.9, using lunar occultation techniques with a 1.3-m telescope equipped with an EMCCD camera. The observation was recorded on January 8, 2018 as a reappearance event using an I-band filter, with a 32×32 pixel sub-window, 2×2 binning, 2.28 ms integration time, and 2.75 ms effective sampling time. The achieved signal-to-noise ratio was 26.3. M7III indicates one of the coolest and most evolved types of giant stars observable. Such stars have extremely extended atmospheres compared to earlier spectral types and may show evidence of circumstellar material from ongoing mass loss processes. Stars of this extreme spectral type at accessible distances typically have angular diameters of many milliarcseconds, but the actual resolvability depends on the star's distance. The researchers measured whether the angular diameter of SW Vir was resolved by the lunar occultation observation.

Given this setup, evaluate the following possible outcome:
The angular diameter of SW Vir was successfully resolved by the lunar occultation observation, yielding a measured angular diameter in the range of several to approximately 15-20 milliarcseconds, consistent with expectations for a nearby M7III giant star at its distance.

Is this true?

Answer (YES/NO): YES